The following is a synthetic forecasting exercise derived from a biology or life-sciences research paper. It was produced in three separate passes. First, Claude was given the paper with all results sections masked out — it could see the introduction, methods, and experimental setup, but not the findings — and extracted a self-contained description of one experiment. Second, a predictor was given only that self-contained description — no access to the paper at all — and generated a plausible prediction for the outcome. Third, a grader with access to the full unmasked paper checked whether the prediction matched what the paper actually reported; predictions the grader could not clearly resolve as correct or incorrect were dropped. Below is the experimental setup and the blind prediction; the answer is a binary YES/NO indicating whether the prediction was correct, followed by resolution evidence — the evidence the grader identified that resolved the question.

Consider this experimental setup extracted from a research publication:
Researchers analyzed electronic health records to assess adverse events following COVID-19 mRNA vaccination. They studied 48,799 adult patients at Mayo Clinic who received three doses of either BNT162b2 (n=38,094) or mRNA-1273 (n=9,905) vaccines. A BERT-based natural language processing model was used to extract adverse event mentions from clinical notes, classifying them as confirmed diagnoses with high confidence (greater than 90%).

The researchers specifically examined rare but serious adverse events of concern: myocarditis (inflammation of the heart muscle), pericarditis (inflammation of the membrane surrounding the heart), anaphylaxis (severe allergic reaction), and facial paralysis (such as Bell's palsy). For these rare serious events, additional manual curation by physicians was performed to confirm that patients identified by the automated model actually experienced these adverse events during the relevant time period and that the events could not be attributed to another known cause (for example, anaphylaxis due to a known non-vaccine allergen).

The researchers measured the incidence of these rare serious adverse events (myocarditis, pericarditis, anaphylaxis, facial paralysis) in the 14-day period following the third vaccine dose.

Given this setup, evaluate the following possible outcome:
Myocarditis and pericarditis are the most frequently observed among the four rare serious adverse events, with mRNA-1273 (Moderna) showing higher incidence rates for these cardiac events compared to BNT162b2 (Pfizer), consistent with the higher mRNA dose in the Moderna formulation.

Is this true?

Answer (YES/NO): NO